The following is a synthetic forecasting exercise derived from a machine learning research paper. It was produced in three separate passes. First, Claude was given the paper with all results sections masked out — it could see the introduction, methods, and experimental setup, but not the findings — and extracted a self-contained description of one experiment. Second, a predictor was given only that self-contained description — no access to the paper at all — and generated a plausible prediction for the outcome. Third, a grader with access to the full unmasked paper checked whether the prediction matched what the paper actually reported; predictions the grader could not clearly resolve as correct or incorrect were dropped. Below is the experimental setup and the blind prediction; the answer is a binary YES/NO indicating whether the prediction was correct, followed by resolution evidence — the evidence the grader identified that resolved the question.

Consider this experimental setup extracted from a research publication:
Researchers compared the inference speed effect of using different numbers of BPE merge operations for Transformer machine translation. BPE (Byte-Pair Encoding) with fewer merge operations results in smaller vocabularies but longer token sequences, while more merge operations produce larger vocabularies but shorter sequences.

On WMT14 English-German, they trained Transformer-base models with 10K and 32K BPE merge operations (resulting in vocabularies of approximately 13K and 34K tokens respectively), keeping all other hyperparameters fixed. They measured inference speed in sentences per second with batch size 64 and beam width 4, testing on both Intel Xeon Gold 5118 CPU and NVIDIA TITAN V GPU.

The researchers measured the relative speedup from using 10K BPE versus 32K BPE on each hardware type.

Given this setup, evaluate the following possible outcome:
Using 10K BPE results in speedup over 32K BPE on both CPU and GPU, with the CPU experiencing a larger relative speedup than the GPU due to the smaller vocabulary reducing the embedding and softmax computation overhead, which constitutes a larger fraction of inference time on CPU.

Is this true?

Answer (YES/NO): NO